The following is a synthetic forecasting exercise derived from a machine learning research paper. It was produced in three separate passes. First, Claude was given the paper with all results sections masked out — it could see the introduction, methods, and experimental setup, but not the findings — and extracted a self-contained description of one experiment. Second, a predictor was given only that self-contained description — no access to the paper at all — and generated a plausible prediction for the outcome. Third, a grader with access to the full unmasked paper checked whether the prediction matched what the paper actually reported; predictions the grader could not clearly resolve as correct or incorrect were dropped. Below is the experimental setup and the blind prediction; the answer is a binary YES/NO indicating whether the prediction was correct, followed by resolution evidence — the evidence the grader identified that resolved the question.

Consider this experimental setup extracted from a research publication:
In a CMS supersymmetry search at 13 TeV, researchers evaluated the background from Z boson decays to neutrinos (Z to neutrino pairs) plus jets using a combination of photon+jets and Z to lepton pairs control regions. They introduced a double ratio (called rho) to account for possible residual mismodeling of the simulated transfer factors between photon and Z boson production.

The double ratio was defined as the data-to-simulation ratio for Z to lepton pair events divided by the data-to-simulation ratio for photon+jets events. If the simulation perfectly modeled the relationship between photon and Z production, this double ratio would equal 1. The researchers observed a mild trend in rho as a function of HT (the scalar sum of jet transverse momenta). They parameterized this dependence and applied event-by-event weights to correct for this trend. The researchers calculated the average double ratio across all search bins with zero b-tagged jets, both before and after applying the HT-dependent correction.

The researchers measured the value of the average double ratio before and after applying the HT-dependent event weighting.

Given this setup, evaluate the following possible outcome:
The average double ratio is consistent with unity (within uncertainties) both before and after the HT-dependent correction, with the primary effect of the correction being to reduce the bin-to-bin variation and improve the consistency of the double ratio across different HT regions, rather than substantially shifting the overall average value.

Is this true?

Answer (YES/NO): NO